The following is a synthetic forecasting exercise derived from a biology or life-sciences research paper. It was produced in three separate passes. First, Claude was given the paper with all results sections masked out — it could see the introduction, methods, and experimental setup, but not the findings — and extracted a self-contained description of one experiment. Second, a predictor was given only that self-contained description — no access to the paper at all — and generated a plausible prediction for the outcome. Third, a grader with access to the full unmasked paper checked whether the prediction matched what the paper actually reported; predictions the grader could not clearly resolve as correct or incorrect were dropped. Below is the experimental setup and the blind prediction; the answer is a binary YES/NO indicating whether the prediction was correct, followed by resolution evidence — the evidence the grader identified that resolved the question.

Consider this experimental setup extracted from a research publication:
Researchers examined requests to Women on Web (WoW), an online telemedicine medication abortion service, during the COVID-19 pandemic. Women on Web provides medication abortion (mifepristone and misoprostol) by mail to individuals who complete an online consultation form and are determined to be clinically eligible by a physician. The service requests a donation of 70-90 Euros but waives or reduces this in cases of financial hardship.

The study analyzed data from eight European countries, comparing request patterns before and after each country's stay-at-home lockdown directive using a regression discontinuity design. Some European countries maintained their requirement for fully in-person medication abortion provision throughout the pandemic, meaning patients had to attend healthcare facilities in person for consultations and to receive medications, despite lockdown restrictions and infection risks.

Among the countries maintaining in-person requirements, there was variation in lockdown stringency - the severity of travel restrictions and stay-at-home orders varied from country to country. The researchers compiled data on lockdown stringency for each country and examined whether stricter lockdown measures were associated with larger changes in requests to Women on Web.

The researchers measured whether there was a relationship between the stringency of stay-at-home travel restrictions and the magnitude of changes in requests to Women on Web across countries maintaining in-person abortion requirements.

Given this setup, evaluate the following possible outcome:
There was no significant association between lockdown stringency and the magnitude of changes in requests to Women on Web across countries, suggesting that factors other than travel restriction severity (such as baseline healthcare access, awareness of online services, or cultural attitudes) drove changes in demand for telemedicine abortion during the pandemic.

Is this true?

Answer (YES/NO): NO